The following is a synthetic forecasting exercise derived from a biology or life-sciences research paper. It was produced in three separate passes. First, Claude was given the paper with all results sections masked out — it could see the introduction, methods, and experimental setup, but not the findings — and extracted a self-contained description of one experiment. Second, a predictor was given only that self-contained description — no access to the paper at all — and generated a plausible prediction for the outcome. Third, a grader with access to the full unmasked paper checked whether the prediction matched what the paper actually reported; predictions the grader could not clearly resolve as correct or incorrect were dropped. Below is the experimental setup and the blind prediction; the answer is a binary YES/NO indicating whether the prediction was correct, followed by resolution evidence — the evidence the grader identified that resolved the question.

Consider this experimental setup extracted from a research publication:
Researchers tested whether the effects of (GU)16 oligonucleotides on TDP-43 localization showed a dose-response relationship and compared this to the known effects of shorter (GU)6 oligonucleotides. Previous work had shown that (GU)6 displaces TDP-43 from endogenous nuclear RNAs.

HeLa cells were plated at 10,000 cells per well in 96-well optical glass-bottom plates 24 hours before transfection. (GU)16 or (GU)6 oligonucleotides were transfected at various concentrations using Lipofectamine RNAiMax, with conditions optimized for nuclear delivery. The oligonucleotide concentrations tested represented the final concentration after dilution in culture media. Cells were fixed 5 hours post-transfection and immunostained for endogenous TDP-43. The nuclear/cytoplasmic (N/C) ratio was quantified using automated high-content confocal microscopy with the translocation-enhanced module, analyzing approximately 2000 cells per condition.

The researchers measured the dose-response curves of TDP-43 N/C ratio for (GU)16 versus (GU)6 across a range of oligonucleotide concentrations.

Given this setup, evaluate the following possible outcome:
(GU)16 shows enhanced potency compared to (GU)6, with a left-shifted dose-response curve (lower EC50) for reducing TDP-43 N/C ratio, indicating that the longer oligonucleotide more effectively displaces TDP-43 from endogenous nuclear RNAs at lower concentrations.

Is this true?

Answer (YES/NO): NO